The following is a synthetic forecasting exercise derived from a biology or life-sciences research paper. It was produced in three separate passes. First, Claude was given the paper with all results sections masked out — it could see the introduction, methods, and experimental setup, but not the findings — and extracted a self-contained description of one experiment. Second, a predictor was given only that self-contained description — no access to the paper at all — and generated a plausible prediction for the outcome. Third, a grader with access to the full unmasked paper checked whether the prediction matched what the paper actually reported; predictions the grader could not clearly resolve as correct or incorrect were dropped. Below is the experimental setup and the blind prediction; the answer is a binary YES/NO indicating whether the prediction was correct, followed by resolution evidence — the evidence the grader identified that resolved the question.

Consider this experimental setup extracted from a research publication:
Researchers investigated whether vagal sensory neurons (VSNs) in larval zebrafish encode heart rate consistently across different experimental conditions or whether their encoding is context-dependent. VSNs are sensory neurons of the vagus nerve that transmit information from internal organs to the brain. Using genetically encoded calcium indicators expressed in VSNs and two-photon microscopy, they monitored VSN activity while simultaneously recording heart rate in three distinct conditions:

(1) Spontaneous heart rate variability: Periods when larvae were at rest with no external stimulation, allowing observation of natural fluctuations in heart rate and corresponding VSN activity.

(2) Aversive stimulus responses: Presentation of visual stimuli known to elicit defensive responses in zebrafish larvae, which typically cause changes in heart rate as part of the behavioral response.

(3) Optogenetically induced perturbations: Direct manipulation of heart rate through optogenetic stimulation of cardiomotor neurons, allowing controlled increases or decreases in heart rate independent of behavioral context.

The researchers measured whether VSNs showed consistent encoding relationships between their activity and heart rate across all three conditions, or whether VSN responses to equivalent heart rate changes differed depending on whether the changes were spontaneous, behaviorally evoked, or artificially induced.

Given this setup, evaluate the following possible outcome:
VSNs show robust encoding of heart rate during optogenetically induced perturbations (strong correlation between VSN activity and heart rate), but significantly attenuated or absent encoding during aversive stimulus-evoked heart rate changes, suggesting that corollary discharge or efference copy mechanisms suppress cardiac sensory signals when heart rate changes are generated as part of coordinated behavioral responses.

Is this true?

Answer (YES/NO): NO